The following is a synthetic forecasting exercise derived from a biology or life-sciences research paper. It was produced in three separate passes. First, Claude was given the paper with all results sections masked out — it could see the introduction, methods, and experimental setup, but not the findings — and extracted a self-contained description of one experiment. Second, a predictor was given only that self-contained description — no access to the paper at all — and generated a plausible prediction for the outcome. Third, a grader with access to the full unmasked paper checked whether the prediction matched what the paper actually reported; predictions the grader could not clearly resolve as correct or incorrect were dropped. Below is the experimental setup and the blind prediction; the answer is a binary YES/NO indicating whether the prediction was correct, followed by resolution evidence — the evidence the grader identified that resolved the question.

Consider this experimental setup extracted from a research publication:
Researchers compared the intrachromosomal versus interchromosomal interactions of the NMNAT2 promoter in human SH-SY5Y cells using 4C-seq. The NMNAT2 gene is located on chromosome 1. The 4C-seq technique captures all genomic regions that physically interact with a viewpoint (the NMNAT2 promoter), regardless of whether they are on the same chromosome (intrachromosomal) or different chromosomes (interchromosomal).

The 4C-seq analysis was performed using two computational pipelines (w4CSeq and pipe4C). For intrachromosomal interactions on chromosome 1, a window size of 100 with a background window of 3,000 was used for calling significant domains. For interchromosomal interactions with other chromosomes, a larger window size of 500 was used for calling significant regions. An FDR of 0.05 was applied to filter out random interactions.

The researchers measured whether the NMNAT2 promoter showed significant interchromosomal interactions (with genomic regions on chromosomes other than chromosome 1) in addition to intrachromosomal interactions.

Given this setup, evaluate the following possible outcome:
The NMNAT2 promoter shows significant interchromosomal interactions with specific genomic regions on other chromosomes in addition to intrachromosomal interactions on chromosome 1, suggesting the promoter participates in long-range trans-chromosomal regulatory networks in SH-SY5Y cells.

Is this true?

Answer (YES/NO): YES